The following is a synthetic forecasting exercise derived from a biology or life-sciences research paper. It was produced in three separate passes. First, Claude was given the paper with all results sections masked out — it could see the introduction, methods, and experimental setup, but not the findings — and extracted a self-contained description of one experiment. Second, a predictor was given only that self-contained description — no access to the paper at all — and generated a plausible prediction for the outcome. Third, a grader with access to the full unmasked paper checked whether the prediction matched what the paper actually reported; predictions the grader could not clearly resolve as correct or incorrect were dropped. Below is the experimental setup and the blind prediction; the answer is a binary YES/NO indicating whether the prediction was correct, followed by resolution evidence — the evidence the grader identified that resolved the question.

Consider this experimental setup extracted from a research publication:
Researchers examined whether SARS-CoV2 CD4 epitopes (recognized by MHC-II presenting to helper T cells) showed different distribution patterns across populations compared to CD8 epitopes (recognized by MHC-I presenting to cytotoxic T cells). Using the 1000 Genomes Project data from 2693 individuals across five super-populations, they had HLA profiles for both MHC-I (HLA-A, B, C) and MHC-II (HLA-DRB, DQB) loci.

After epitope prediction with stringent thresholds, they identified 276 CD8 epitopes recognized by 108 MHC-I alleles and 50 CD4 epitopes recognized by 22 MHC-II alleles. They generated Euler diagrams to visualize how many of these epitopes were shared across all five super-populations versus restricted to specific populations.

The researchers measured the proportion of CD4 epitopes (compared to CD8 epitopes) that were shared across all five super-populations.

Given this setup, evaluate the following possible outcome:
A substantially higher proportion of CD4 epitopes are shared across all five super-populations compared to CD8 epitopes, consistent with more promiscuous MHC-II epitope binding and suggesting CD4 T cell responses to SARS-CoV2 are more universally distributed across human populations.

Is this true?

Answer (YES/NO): YES